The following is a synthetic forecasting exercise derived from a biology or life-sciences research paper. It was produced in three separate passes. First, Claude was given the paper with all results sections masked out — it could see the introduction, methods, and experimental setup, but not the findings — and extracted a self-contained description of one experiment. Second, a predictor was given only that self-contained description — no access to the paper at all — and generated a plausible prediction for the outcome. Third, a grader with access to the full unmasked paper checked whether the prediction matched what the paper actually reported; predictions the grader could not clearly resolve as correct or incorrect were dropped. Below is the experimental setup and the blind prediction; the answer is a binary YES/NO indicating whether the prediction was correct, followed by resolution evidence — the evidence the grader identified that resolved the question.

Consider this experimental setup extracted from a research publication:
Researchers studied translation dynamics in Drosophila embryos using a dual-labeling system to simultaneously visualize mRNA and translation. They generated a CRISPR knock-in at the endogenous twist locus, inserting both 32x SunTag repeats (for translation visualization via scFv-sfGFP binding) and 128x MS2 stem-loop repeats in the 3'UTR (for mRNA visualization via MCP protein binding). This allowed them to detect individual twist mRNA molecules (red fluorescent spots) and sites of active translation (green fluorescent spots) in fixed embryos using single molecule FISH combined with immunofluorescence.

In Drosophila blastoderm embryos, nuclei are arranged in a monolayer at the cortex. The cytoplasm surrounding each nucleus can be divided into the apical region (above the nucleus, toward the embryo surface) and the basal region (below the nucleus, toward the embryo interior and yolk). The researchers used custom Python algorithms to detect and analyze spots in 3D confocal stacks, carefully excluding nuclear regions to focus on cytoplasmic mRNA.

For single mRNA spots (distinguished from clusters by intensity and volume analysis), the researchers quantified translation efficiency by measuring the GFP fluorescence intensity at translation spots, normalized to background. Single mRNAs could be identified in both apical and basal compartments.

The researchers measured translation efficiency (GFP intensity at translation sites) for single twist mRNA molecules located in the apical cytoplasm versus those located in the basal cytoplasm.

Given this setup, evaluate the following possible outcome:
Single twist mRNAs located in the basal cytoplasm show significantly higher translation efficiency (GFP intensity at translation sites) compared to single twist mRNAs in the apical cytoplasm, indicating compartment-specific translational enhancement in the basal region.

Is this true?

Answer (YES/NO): YES